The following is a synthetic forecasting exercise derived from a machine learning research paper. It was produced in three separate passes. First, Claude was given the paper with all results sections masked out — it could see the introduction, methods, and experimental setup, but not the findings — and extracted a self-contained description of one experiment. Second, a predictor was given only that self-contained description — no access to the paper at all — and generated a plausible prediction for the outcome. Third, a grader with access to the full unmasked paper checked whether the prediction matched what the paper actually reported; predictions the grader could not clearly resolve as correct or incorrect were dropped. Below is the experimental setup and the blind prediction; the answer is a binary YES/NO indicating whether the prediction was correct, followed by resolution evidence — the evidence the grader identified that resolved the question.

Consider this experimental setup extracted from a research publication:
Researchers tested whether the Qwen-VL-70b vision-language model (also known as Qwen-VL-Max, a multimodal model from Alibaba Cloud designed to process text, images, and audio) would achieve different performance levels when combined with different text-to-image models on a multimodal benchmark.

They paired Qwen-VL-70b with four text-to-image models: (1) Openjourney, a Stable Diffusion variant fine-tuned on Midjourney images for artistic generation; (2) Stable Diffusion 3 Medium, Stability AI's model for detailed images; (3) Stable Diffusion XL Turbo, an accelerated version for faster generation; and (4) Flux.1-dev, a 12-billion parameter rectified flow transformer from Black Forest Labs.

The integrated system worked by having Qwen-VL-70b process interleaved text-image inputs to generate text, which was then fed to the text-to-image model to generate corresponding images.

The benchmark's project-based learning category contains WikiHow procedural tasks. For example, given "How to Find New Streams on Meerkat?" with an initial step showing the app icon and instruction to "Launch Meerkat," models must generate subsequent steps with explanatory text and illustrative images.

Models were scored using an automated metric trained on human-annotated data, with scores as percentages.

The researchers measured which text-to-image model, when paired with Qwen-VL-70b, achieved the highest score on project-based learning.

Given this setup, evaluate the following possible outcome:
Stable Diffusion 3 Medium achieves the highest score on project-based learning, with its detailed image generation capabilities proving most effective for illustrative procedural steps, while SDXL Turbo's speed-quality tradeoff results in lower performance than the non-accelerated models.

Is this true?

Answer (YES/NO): NO